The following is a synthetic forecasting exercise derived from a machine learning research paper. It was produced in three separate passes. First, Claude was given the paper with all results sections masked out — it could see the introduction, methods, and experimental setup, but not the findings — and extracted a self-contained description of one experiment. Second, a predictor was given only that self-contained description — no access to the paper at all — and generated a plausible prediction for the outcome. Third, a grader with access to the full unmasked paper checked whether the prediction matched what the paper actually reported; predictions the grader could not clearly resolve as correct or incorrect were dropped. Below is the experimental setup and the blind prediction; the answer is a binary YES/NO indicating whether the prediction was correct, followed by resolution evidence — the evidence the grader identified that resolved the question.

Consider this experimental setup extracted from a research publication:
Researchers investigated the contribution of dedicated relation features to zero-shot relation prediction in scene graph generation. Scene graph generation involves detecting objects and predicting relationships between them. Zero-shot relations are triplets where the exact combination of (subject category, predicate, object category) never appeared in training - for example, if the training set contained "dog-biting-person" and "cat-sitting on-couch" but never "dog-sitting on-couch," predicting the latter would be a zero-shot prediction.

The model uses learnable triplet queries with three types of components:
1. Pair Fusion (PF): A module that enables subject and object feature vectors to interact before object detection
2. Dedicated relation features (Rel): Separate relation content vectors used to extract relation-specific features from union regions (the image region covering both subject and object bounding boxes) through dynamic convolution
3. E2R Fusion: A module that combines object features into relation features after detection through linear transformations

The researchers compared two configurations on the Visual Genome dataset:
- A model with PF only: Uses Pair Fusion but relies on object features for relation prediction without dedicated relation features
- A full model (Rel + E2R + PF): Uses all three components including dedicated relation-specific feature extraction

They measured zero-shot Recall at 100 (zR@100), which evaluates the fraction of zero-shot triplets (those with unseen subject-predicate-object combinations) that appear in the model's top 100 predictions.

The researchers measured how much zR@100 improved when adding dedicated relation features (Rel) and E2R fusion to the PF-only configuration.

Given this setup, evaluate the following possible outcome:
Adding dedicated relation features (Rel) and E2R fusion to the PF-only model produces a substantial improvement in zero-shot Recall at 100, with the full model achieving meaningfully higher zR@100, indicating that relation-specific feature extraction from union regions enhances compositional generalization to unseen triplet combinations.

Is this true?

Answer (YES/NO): YES